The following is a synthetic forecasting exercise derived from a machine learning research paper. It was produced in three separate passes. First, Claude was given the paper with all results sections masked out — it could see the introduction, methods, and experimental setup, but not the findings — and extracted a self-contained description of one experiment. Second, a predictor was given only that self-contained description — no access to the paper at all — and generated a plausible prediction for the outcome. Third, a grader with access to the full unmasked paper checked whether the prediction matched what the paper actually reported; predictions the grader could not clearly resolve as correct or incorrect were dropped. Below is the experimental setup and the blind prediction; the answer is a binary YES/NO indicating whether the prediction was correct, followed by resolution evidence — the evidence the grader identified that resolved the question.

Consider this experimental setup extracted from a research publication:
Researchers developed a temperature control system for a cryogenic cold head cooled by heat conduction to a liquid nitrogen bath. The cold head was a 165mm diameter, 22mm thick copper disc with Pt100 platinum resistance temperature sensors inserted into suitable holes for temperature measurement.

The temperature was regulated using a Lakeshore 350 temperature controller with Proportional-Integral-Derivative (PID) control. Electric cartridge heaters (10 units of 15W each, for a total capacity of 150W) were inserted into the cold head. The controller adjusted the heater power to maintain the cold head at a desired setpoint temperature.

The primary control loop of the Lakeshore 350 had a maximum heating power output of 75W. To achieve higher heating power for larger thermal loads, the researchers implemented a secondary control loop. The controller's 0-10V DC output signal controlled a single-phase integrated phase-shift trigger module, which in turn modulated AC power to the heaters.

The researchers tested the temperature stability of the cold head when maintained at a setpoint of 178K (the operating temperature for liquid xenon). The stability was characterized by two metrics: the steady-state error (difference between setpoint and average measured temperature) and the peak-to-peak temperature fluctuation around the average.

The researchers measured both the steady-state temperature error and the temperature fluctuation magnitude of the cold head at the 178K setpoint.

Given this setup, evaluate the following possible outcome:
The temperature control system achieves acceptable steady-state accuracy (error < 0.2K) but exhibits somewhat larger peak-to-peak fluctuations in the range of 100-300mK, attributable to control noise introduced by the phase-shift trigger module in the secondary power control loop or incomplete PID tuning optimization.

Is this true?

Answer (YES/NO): NO